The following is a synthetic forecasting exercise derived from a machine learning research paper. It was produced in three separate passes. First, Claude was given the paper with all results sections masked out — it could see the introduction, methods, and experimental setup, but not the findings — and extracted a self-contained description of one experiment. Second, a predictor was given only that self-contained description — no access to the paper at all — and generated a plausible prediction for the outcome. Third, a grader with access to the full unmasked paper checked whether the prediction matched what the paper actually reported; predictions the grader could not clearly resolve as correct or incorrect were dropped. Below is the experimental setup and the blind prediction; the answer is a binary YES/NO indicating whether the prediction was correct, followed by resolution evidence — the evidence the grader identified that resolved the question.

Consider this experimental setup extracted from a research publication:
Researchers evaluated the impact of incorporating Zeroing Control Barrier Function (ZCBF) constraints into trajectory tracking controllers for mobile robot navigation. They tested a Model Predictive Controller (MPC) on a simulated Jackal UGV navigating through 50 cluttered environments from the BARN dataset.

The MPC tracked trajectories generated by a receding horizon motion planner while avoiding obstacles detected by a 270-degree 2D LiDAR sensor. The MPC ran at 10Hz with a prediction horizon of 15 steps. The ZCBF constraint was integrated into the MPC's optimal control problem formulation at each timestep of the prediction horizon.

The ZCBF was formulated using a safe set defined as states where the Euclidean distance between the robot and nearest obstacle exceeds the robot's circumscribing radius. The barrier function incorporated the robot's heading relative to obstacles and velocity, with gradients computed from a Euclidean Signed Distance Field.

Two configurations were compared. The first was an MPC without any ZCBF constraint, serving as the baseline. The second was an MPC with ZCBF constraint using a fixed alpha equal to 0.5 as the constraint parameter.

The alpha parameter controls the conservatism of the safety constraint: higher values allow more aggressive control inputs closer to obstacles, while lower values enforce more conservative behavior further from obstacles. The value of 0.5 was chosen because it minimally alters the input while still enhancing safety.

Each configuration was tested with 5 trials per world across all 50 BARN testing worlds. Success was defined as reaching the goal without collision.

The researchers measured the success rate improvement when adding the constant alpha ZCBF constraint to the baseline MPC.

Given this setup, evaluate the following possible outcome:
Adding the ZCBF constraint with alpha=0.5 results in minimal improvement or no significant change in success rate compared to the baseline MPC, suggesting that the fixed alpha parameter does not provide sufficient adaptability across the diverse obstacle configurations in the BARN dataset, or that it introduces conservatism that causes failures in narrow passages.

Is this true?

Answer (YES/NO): NO